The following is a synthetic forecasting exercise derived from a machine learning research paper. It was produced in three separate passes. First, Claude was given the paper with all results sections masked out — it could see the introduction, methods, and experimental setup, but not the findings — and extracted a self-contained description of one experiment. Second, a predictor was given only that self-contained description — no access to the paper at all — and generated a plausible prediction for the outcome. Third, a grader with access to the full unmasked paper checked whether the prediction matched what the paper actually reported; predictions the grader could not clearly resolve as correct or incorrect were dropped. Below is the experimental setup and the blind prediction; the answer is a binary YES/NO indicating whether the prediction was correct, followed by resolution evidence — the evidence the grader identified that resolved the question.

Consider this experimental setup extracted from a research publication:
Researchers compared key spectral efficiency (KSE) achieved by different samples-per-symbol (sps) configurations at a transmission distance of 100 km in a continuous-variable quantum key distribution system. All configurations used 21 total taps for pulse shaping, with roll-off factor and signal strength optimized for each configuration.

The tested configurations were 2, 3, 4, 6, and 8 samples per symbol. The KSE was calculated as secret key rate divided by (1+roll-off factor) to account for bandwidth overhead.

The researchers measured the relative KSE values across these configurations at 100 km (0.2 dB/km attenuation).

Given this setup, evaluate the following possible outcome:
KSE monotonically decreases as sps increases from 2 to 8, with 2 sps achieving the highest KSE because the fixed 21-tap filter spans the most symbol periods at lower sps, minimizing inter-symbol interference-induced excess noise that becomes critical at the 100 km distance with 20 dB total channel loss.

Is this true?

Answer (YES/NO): NO